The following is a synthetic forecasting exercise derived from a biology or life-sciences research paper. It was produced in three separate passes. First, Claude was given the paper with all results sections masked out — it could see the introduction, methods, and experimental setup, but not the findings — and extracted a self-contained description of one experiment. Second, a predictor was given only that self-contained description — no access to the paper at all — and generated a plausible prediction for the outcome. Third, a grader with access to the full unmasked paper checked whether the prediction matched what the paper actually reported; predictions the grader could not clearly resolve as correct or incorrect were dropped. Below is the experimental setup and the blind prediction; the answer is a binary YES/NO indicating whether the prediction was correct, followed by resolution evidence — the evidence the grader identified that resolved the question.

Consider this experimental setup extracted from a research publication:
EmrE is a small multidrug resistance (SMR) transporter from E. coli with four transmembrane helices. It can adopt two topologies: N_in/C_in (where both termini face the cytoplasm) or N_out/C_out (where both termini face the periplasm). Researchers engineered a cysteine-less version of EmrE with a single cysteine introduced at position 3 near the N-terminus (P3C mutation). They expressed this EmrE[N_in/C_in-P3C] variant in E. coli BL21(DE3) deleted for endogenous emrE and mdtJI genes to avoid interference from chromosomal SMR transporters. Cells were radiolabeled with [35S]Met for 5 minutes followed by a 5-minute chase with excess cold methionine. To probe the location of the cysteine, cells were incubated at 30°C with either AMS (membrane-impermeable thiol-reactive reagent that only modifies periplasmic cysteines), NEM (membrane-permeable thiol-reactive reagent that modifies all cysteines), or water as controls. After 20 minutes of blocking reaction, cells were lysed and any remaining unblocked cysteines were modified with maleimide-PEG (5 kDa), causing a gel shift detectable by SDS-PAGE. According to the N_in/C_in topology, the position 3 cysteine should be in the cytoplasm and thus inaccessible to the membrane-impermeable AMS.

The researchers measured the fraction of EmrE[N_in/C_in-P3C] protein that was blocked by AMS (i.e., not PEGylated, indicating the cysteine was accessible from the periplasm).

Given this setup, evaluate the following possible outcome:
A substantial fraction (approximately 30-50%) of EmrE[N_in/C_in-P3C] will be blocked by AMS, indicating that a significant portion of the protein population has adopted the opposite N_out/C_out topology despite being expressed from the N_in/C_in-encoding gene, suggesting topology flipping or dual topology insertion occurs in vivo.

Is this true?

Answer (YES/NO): NO